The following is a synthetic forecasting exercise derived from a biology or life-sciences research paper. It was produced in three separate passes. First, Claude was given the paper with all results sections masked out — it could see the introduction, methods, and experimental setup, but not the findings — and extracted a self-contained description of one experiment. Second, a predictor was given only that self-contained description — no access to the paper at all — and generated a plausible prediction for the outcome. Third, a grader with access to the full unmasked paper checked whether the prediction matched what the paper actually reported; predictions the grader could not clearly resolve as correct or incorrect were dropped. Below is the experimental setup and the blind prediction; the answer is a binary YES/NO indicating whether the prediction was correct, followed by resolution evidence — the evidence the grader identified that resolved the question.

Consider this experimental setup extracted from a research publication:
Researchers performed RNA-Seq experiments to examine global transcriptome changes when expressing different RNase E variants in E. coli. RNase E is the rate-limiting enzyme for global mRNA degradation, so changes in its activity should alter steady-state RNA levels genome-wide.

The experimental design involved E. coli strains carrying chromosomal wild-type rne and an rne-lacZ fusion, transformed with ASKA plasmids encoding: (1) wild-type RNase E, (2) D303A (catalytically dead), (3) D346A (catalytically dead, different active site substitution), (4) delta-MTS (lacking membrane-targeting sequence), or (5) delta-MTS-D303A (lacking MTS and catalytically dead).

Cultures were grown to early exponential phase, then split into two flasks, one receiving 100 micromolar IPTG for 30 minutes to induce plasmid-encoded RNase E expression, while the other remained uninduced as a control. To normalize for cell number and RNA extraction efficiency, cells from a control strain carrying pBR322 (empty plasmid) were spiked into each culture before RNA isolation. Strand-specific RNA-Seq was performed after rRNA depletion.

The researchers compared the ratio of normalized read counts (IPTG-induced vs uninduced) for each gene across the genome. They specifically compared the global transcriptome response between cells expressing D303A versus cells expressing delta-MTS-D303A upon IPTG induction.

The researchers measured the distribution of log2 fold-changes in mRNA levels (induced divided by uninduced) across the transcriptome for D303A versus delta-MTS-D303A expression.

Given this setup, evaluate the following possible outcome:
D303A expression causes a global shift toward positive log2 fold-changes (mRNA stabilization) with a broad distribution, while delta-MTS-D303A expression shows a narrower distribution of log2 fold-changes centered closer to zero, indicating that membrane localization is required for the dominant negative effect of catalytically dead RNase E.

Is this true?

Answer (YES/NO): NO